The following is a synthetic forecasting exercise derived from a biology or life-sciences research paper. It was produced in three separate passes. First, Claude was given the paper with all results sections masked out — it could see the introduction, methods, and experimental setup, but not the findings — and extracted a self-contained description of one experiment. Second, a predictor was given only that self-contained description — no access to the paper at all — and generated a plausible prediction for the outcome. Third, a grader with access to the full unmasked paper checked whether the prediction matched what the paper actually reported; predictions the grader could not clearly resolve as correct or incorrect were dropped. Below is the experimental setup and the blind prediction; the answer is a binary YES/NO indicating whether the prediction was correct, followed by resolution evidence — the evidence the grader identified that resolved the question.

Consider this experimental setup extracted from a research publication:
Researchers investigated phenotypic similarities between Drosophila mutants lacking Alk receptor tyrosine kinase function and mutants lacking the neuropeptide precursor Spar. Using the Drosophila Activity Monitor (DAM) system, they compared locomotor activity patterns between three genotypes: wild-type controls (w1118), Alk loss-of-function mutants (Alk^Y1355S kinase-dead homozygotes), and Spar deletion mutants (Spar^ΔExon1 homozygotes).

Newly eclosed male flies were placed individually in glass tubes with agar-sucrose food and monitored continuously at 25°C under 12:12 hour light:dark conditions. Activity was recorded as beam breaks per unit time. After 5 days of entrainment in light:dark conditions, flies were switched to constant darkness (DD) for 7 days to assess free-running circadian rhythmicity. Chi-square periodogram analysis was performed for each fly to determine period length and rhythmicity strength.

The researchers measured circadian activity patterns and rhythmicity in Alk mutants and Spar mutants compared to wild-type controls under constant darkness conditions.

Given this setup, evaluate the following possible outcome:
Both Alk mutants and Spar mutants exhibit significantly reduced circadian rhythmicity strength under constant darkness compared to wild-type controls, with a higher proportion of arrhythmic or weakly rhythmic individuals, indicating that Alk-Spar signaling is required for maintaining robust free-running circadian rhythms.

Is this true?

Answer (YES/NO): NO